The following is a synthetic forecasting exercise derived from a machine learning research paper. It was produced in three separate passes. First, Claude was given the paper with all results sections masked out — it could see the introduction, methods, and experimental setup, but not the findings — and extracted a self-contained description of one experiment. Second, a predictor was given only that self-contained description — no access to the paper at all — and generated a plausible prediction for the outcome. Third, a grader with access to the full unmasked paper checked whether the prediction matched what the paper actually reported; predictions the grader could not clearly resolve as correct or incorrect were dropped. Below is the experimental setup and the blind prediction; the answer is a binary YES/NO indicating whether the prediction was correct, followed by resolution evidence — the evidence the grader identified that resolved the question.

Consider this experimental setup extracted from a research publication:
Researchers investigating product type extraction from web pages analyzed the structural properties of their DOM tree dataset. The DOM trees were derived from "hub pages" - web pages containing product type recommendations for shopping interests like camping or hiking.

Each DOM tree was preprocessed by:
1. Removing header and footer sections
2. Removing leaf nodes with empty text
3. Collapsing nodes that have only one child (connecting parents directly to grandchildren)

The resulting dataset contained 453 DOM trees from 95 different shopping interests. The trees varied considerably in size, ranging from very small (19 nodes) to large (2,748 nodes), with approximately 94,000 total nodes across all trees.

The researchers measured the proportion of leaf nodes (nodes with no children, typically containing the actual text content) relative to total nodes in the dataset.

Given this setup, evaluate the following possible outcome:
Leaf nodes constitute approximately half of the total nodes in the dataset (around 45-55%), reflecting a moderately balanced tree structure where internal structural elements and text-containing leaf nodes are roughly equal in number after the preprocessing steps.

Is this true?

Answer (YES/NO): NO